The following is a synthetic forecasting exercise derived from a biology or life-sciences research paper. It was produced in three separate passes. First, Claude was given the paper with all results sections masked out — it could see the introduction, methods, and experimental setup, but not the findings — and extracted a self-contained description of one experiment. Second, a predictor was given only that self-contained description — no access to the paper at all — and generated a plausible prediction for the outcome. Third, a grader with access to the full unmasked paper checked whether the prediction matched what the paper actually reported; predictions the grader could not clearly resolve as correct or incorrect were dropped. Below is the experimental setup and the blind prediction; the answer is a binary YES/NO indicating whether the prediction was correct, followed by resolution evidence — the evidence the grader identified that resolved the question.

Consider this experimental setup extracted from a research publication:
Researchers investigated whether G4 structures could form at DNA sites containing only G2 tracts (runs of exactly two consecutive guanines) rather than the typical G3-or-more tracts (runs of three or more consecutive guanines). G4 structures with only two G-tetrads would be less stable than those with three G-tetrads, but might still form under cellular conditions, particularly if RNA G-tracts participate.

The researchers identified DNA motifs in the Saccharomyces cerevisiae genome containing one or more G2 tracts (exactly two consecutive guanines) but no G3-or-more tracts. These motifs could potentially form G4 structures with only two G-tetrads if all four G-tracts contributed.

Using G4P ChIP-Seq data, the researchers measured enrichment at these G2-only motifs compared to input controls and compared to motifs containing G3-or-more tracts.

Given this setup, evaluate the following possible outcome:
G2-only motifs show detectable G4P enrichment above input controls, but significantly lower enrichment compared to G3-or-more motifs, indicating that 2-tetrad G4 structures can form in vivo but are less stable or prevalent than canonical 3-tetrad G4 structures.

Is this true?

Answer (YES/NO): YES